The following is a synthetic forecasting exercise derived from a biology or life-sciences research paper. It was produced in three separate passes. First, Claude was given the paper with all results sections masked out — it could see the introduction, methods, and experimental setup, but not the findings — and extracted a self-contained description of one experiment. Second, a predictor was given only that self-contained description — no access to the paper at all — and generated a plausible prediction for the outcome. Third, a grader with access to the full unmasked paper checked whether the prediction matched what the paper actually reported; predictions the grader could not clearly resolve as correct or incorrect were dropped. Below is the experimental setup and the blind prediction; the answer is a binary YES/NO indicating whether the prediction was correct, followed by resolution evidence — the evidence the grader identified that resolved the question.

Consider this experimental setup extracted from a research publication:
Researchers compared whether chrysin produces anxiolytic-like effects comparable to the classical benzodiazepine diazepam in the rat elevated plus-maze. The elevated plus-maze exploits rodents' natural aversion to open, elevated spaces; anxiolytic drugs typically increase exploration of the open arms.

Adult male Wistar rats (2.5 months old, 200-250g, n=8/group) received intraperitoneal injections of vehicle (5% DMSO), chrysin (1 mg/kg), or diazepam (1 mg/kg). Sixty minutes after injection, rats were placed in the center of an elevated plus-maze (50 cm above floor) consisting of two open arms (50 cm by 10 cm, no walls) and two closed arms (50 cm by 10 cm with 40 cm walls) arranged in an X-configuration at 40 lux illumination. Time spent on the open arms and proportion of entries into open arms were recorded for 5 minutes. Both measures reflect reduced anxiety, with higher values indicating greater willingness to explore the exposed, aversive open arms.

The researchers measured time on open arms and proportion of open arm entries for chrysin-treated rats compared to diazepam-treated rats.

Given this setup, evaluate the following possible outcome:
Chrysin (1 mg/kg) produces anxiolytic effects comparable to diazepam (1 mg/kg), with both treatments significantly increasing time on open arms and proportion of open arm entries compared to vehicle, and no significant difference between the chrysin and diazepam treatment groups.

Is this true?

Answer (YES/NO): NO